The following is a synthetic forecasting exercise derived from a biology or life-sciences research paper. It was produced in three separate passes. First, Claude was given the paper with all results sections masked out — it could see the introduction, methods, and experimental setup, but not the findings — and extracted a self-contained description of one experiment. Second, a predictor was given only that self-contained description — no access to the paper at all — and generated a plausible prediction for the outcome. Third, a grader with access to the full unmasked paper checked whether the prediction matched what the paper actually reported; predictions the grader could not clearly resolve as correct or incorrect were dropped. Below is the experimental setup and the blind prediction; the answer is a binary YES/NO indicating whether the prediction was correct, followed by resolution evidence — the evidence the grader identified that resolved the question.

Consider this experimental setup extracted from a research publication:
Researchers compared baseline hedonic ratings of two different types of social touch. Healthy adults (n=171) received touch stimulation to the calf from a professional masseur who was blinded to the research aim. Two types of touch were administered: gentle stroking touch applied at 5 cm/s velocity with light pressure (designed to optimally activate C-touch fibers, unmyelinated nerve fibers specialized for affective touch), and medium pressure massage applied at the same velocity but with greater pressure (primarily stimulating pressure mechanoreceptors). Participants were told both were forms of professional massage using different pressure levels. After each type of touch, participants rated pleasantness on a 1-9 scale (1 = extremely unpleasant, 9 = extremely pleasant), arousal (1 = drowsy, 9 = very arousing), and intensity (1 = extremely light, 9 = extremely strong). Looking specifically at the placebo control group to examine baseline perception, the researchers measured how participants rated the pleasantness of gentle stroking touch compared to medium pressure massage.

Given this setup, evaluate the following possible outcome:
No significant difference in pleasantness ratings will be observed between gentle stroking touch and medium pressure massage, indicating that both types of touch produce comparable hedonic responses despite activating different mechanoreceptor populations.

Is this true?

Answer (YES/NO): NO